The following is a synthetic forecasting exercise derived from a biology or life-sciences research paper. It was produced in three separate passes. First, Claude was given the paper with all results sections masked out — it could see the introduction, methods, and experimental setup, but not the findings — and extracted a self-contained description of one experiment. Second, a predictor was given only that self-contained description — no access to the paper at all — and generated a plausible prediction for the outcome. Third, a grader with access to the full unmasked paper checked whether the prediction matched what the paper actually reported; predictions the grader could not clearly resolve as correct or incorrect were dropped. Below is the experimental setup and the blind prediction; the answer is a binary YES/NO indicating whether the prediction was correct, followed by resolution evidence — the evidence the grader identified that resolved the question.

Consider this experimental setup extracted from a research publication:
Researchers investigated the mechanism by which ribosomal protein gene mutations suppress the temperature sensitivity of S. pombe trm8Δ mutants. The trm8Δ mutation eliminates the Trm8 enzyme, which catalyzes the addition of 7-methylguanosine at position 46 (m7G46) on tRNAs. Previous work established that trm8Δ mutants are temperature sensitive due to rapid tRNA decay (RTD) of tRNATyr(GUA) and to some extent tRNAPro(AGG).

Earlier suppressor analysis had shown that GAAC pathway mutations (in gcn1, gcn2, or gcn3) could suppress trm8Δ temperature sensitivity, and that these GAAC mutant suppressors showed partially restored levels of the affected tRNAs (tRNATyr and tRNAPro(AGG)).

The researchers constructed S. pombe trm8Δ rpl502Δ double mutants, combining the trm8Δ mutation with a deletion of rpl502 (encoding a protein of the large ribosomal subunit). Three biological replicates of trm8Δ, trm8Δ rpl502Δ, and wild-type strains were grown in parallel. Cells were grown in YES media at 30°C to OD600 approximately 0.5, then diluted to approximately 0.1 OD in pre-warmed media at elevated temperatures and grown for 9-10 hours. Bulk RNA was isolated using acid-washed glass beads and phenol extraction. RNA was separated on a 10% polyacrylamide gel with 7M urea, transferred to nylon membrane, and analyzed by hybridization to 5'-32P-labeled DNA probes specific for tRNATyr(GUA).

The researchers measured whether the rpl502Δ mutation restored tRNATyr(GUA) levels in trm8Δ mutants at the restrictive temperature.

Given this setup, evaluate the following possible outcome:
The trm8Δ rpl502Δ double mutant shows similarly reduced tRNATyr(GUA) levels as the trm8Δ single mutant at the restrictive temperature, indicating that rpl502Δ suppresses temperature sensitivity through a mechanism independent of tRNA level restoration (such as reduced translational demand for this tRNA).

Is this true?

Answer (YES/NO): YES